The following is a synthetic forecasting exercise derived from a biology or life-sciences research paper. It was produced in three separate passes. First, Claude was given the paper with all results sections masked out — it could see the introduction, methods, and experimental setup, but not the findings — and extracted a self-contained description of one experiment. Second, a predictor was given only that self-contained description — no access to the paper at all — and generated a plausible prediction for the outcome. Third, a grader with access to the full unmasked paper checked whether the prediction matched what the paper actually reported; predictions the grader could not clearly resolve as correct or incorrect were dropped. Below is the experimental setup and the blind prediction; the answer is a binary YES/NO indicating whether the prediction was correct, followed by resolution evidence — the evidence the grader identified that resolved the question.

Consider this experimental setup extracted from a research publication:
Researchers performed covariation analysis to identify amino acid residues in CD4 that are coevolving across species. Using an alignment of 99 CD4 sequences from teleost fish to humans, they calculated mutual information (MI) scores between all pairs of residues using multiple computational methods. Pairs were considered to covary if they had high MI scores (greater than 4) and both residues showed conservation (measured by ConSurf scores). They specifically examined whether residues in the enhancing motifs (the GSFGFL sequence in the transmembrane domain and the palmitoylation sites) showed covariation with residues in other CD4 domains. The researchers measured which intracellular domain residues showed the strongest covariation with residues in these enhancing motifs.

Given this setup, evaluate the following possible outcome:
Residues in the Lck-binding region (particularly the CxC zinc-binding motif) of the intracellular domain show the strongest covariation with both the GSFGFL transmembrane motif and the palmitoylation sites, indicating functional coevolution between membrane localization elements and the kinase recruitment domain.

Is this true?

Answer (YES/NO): NO